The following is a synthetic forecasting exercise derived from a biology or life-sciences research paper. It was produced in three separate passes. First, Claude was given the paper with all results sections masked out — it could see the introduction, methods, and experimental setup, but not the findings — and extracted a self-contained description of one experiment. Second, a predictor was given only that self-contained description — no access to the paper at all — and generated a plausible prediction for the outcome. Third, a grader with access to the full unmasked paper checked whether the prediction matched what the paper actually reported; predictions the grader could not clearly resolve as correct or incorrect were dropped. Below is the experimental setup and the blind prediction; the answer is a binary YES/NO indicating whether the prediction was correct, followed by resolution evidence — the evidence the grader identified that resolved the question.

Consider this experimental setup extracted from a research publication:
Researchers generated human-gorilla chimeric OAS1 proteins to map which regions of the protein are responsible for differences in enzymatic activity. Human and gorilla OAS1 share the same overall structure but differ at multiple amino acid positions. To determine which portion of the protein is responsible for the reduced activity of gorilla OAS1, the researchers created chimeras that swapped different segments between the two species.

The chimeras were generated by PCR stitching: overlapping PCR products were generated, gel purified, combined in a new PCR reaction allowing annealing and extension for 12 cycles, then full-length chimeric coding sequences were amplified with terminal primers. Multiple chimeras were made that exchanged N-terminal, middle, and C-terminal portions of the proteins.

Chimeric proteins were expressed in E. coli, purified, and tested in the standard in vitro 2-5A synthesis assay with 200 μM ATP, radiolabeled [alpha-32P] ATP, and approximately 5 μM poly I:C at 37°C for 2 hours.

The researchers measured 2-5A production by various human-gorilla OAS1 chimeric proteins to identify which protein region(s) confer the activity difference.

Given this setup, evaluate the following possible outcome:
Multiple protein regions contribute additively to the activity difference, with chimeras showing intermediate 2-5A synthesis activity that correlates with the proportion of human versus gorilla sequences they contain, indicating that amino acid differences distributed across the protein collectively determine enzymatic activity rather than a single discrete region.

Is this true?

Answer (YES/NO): NO